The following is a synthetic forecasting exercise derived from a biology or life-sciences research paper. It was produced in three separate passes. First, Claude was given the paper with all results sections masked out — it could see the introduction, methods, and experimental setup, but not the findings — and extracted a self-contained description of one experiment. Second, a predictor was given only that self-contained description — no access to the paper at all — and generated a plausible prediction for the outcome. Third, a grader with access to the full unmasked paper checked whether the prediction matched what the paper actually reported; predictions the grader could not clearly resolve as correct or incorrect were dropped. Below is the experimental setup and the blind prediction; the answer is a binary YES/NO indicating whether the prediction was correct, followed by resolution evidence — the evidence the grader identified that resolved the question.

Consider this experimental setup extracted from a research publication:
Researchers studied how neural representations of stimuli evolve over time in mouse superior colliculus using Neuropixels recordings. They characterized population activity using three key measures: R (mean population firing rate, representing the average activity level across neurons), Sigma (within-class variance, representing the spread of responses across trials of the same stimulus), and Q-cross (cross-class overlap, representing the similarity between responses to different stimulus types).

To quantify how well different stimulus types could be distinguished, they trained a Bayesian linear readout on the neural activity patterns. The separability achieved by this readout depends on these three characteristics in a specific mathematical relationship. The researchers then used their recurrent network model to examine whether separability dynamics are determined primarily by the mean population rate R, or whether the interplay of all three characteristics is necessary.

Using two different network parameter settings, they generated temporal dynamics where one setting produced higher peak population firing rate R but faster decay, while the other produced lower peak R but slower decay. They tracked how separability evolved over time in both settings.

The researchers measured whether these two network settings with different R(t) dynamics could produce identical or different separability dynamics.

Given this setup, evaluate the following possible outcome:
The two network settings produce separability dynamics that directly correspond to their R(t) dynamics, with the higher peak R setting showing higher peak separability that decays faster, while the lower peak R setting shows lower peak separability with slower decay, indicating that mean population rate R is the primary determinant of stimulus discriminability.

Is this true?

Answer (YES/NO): NO